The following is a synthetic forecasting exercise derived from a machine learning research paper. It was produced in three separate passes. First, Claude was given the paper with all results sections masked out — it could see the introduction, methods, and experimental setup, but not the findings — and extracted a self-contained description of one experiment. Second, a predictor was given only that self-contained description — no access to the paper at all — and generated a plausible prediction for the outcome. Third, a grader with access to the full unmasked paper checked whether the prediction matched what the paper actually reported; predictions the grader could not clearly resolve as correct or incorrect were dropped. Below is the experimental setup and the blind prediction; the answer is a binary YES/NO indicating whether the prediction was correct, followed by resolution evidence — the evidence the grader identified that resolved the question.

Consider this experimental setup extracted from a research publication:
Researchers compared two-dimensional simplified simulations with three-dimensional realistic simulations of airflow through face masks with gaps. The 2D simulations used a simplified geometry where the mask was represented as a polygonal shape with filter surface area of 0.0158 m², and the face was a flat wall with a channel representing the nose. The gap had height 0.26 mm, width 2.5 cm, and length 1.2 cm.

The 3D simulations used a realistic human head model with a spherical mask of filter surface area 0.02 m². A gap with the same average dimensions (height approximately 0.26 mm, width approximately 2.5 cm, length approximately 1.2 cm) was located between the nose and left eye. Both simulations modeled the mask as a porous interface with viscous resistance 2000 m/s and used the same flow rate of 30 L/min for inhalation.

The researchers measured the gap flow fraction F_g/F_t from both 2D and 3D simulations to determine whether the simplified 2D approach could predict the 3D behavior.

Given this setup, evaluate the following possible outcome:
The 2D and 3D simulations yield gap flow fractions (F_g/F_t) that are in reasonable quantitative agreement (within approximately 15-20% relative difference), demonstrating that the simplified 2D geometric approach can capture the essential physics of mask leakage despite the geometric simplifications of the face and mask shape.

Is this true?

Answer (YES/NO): YES